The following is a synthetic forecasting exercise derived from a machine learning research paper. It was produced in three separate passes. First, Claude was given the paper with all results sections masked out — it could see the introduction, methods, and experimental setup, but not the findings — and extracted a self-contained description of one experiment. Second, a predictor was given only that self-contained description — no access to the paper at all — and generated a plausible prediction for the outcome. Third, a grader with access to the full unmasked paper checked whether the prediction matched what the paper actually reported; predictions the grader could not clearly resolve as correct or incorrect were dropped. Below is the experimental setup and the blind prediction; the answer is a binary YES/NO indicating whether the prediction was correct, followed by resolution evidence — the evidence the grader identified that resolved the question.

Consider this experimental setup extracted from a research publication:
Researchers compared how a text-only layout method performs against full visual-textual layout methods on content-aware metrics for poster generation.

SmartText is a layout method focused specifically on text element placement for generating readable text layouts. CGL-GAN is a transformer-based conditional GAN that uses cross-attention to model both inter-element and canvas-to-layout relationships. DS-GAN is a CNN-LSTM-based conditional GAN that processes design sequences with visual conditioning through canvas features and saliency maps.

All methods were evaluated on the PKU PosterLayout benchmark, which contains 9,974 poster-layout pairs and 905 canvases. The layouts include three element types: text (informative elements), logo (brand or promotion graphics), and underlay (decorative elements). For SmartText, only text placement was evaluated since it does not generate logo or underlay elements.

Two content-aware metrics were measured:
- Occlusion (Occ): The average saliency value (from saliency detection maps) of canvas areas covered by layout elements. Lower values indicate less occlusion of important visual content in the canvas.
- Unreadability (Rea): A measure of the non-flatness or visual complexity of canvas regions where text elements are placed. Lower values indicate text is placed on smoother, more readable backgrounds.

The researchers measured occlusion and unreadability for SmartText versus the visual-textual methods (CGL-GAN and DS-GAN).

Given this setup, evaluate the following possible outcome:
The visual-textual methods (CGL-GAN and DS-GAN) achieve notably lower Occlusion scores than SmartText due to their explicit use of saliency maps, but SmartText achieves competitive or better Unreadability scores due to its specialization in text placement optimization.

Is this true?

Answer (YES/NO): NO